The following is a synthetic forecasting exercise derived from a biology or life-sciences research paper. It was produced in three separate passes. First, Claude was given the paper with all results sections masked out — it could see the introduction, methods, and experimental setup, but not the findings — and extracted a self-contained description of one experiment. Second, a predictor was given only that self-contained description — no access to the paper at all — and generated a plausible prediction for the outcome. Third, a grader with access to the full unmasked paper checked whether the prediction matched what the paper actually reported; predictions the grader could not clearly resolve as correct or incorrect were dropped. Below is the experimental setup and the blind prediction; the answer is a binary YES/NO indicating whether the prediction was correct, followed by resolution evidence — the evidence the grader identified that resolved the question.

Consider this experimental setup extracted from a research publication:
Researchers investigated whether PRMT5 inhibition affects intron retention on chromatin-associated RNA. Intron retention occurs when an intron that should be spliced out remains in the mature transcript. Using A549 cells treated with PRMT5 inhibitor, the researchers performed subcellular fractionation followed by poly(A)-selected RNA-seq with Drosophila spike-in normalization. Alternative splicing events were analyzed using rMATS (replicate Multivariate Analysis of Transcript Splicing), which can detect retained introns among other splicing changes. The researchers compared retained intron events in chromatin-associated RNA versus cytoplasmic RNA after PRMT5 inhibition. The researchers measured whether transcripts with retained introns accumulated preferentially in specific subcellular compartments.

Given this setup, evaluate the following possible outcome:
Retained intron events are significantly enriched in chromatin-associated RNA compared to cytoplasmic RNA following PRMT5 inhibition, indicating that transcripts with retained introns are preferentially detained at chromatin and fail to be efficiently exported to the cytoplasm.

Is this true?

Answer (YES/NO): YES